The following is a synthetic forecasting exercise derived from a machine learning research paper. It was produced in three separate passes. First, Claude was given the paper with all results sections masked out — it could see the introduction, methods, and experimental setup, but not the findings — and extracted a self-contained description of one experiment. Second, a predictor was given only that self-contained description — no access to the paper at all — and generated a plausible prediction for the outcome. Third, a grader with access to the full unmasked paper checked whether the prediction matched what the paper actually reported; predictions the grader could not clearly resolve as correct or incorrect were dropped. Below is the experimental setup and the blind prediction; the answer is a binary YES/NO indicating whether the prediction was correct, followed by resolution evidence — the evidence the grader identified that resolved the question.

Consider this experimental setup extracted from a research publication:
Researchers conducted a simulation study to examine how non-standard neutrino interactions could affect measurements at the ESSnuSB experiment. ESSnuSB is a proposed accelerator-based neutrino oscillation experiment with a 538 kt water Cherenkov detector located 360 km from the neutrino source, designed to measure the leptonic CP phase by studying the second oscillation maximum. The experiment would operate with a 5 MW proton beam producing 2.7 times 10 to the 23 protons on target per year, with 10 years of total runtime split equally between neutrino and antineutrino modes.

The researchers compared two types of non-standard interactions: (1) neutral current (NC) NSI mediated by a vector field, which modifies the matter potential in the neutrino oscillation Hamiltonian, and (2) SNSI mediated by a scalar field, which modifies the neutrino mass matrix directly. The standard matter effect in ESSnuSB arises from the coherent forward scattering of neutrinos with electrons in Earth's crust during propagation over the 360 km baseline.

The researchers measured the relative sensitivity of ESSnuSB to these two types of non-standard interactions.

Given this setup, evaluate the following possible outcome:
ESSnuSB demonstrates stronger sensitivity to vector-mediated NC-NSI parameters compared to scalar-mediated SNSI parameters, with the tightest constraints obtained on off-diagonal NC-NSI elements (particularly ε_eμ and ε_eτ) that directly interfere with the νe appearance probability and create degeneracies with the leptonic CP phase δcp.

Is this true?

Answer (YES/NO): NO